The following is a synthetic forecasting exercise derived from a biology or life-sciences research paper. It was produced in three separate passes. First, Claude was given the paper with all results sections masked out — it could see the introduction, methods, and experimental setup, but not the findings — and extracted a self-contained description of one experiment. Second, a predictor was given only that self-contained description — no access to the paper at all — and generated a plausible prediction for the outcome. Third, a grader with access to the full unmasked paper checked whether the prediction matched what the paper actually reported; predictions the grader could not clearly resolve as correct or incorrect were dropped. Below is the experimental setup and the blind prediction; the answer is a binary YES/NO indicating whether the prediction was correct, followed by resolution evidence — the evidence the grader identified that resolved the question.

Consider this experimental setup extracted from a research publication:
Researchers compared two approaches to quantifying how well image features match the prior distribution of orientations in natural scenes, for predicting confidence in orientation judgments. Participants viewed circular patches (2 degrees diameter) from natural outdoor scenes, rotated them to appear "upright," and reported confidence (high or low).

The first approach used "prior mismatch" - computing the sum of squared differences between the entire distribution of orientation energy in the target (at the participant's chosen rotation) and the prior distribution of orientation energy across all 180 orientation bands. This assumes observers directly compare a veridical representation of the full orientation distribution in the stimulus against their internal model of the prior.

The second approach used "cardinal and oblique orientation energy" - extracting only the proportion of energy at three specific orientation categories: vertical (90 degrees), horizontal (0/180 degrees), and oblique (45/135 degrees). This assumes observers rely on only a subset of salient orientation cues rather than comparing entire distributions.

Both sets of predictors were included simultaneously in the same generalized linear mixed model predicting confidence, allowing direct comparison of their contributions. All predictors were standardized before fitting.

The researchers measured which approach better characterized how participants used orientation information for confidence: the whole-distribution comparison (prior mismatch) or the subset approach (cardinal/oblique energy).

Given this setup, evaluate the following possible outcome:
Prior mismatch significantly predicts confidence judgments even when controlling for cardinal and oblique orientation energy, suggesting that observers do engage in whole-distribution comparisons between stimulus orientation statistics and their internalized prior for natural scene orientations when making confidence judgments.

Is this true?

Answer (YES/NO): NO